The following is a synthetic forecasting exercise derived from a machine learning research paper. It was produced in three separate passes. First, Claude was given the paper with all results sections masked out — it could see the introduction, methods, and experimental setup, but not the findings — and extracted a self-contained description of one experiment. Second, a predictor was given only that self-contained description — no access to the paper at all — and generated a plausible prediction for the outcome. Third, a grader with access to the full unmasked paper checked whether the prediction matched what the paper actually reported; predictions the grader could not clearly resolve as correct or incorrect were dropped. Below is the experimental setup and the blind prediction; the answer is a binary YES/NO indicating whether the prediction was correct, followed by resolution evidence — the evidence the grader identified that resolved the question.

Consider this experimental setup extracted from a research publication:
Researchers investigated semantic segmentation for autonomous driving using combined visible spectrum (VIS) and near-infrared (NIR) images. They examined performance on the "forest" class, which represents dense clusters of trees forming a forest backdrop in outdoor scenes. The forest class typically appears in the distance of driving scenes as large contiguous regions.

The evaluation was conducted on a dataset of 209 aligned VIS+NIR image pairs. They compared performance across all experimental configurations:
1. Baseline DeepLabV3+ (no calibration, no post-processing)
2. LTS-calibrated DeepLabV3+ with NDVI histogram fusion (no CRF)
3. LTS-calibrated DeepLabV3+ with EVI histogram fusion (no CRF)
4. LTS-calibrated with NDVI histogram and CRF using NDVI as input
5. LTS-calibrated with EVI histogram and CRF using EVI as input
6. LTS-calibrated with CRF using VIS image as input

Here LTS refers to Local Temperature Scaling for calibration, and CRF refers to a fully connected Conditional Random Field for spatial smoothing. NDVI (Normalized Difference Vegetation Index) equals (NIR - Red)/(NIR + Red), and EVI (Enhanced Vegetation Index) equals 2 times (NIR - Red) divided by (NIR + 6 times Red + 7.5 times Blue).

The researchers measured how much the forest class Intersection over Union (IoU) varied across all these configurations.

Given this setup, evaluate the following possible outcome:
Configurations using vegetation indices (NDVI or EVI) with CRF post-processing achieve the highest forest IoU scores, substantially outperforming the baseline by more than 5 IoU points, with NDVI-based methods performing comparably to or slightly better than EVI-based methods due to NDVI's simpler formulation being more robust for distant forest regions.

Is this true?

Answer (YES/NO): NO